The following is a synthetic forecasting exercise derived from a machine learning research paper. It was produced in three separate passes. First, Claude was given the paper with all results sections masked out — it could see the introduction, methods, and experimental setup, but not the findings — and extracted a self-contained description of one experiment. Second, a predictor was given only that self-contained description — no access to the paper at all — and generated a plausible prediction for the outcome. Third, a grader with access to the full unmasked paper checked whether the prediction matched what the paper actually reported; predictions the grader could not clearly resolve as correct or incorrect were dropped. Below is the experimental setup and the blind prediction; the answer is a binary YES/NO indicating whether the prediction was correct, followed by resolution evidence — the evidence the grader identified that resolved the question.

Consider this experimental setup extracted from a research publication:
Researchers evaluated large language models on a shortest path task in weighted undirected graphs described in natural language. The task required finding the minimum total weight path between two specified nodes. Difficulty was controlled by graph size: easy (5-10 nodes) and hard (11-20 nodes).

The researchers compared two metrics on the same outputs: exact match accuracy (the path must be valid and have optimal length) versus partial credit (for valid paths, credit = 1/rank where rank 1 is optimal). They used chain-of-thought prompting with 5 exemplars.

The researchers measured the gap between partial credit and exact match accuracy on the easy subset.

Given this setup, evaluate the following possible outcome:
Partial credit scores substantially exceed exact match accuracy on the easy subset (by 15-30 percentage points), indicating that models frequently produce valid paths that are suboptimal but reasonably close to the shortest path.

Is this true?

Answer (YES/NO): NO